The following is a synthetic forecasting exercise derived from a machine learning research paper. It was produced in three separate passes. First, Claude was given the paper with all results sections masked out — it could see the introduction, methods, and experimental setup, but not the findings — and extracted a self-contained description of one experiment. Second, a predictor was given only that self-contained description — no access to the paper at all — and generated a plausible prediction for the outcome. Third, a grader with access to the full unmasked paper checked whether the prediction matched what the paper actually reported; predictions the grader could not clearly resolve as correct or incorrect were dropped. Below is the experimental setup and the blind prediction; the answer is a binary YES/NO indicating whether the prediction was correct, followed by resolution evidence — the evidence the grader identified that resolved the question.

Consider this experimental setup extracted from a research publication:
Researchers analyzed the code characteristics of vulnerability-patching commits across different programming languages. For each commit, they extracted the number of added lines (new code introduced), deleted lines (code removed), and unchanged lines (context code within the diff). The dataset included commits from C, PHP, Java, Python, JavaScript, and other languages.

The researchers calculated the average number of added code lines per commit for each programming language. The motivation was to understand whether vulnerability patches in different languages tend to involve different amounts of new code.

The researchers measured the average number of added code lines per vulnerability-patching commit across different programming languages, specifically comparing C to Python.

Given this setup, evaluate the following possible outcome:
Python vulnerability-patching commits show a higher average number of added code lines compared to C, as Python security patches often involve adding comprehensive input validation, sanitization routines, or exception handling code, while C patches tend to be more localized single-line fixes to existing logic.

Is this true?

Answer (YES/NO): YES